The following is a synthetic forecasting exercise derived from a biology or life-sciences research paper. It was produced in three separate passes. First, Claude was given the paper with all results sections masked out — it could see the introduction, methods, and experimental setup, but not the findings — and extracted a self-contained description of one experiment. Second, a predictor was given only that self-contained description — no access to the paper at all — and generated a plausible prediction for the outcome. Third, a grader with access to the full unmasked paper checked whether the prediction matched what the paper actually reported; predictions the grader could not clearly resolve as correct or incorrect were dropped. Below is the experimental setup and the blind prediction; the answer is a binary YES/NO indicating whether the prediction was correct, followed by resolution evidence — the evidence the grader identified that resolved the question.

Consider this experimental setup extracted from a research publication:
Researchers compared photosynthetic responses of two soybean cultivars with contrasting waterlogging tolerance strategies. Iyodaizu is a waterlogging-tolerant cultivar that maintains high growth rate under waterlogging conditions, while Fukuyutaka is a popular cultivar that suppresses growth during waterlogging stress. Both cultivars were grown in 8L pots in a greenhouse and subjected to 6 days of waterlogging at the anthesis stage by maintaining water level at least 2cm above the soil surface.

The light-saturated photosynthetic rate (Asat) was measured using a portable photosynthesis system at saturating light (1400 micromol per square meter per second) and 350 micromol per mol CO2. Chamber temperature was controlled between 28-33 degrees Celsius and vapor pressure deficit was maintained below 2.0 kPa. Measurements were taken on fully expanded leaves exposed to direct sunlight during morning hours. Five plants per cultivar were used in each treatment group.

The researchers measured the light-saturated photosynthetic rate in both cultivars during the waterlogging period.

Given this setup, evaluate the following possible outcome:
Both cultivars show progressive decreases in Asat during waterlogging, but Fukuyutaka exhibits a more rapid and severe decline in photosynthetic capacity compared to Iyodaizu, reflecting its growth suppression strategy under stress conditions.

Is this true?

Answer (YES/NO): NO